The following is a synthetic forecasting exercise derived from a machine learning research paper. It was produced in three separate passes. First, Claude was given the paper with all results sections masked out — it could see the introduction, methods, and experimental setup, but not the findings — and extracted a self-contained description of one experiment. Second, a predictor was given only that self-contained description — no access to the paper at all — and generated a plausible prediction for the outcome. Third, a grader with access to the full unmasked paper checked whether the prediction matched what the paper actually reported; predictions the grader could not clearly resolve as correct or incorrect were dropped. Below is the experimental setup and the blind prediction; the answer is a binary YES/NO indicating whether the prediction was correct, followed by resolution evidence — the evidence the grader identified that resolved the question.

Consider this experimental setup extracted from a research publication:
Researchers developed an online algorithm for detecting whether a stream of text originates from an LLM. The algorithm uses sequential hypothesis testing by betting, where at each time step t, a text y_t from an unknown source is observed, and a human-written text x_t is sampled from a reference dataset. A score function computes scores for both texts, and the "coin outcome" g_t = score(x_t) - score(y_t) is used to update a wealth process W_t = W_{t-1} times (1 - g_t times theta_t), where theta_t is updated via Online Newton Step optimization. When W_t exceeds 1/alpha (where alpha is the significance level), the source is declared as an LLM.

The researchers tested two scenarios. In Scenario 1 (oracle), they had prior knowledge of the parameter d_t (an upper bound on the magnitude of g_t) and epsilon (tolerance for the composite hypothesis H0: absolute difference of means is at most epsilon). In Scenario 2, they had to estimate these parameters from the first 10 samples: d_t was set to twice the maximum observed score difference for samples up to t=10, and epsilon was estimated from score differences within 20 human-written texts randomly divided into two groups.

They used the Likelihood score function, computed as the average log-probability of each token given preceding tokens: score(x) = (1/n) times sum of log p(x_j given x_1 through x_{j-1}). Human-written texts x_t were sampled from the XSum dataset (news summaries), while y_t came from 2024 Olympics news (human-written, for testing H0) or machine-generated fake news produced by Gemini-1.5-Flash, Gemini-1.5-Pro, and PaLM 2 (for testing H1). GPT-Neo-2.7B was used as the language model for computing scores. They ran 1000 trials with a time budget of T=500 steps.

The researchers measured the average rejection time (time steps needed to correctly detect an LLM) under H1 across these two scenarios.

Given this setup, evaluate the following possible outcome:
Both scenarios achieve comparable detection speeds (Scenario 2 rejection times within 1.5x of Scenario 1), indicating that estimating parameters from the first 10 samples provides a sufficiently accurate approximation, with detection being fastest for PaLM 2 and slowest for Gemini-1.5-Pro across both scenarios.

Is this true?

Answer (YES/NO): NO